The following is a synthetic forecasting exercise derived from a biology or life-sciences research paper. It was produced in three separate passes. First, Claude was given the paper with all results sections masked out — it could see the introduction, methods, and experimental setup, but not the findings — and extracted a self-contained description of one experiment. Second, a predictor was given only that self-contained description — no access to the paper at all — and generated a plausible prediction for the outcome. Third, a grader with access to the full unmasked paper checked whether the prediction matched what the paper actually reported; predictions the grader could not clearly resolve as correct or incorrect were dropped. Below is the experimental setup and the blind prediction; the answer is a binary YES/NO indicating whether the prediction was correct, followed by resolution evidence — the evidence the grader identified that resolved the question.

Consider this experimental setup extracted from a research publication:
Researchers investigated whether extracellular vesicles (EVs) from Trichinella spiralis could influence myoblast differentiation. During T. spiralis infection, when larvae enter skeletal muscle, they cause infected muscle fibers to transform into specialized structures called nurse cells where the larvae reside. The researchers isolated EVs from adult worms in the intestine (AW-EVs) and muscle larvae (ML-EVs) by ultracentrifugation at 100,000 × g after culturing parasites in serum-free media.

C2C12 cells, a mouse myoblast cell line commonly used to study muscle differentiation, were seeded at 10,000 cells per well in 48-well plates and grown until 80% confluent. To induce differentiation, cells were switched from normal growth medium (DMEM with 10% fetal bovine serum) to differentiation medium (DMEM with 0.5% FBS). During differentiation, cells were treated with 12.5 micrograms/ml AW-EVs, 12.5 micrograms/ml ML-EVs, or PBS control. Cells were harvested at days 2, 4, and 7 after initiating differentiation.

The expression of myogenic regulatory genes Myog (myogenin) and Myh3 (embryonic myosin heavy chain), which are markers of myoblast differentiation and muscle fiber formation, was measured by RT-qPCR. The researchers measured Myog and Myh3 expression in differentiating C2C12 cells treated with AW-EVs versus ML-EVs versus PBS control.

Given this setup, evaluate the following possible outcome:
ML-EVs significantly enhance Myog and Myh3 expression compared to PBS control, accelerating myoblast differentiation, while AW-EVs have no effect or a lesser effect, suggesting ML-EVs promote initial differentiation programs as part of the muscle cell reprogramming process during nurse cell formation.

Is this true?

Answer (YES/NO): YES